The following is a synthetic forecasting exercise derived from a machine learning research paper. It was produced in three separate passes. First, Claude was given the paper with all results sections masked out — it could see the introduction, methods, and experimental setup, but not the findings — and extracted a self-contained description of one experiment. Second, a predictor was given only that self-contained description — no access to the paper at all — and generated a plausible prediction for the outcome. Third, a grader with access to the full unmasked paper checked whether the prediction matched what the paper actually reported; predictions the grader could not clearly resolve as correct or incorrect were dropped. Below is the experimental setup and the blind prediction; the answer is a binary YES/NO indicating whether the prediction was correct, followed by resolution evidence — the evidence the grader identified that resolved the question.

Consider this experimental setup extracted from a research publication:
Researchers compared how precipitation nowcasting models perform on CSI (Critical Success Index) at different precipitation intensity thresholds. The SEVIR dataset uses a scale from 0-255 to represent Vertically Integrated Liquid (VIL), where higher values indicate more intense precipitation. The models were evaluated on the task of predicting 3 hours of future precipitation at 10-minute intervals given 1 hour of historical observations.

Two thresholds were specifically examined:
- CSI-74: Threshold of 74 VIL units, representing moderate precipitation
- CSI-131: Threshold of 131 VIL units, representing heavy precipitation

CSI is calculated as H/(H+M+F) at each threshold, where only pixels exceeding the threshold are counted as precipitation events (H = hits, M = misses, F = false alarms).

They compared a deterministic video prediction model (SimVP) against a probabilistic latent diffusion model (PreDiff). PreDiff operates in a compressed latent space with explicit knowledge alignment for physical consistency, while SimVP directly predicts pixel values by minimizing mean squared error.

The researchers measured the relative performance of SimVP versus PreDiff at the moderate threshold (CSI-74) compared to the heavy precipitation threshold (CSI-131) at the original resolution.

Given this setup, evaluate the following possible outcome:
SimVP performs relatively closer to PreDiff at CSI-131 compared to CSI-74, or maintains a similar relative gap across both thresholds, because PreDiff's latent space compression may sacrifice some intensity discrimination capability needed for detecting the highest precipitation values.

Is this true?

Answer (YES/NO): NO